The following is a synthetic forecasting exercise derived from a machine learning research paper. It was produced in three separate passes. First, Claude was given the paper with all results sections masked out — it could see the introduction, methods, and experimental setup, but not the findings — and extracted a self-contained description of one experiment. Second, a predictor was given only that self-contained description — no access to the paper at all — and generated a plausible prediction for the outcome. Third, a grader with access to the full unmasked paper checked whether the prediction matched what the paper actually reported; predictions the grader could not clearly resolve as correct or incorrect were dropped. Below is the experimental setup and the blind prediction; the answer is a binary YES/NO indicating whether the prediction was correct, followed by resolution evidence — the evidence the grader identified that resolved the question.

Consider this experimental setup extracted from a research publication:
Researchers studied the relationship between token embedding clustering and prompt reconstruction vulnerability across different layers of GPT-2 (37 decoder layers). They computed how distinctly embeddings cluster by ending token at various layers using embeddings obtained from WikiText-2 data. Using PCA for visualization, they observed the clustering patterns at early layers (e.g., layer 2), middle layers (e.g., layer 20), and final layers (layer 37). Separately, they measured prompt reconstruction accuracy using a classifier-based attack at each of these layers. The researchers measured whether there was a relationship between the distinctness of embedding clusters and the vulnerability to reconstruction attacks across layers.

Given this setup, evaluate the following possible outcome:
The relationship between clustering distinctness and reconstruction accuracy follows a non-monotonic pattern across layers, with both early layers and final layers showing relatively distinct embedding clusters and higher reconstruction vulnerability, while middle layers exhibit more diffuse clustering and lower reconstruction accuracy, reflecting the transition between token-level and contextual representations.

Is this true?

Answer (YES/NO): NO